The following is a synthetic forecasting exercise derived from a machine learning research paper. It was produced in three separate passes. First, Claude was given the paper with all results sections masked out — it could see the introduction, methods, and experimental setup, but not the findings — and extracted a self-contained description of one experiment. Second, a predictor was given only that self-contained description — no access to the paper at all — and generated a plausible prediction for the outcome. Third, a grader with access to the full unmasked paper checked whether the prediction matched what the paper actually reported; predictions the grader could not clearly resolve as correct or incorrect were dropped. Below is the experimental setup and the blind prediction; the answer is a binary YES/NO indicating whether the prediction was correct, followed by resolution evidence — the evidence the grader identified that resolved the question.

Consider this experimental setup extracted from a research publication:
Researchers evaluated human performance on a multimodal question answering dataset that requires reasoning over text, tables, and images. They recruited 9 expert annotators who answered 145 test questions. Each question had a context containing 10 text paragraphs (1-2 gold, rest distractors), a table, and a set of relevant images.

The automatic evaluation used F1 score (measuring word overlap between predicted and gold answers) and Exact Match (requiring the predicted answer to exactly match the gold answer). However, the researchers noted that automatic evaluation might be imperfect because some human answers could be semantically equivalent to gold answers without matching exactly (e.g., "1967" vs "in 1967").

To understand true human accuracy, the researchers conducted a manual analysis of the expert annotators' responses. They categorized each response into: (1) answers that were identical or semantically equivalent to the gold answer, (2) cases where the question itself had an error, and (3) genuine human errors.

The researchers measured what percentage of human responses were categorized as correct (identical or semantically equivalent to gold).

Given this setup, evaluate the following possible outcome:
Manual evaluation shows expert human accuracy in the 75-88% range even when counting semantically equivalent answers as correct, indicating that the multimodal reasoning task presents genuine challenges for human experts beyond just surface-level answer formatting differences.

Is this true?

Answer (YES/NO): NO